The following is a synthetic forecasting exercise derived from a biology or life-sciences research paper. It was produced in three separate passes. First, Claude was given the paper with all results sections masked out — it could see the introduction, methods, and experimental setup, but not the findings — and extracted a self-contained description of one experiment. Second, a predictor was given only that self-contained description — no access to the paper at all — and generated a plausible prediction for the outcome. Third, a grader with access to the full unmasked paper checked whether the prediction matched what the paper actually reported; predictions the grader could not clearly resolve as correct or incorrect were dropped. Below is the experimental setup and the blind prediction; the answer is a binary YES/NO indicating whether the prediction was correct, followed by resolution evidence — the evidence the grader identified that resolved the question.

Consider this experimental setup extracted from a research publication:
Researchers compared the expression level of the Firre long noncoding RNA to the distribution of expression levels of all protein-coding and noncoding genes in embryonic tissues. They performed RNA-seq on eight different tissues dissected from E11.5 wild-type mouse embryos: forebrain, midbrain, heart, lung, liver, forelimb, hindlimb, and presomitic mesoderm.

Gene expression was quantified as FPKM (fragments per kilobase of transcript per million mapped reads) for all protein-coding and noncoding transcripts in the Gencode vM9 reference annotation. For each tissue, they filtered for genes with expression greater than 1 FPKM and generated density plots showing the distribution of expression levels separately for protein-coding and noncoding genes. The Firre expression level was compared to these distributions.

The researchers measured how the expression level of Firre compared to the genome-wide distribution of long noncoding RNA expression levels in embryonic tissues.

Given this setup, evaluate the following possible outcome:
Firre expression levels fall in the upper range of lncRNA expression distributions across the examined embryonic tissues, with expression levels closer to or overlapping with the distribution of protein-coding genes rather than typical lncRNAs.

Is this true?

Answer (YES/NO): YES